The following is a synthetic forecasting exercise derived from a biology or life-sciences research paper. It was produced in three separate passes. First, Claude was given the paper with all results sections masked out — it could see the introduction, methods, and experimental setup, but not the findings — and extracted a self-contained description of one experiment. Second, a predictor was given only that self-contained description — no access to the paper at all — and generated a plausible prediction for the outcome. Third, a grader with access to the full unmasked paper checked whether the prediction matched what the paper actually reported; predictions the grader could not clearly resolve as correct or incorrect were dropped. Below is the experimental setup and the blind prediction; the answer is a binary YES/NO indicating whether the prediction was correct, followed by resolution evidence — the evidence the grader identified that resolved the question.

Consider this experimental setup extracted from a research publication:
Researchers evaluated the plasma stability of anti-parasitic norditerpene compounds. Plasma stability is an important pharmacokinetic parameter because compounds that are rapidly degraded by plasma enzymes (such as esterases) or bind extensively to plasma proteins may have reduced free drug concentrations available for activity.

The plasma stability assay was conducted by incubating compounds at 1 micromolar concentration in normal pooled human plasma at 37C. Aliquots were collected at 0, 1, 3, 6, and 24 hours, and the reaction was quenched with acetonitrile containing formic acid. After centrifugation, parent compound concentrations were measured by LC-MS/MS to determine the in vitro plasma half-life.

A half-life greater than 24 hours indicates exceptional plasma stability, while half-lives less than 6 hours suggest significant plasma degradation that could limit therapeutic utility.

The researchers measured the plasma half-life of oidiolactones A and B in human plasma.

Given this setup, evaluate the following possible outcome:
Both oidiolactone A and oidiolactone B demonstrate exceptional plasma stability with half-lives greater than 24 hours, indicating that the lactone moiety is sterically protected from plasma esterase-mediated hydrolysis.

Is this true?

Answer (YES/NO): NO